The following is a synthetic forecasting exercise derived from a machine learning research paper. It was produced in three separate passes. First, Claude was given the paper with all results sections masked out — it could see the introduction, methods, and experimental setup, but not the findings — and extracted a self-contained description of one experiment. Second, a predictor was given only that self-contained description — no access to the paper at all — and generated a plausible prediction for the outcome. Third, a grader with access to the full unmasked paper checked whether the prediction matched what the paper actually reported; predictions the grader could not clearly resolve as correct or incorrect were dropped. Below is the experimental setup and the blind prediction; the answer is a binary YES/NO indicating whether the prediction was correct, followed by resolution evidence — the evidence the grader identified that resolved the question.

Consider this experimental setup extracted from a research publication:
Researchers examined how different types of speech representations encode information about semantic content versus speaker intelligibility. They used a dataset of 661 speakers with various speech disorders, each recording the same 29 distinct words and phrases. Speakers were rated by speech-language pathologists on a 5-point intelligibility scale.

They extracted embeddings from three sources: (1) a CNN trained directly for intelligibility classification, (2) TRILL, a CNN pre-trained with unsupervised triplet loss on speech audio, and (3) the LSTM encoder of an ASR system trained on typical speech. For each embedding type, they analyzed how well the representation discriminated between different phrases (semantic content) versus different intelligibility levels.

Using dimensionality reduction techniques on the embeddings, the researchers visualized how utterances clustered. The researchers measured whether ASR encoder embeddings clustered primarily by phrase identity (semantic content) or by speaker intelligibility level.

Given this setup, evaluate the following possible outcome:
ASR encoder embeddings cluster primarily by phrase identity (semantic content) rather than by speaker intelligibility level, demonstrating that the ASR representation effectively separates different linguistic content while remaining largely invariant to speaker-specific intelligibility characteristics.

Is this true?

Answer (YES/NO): YES